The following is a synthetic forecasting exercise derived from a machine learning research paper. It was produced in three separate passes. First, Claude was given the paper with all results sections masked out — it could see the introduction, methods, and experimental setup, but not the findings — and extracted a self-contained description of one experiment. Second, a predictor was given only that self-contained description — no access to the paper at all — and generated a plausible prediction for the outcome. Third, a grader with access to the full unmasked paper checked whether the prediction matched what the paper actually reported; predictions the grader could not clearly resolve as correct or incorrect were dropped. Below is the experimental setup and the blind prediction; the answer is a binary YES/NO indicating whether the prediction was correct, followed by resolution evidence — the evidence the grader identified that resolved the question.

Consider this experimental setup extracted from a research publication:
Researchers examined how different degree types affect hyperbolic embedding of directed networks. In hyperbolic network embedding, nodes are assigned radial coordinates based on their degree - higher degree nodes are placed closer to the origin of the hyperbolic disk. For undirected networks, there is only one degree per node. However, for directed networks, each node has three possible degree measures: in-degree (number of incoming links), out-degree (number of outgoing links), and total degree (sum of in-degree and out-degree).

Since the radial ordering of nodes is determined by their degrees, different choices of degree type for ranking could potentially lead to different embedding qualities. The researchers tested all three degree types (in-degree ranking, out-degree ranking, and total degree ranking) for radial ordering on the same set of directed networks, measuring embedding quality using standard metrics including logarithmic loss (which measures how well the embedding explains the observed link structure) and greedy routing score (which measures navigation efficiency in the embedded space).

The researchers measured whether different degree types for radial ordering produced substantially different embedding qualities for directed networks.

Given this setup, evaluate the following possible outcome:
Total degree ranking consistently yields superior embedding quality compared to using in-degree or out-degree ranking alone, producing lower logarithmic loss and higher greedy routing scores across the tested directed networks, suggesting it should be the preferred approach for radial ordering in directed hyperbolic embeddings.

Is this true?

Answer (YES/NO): NO